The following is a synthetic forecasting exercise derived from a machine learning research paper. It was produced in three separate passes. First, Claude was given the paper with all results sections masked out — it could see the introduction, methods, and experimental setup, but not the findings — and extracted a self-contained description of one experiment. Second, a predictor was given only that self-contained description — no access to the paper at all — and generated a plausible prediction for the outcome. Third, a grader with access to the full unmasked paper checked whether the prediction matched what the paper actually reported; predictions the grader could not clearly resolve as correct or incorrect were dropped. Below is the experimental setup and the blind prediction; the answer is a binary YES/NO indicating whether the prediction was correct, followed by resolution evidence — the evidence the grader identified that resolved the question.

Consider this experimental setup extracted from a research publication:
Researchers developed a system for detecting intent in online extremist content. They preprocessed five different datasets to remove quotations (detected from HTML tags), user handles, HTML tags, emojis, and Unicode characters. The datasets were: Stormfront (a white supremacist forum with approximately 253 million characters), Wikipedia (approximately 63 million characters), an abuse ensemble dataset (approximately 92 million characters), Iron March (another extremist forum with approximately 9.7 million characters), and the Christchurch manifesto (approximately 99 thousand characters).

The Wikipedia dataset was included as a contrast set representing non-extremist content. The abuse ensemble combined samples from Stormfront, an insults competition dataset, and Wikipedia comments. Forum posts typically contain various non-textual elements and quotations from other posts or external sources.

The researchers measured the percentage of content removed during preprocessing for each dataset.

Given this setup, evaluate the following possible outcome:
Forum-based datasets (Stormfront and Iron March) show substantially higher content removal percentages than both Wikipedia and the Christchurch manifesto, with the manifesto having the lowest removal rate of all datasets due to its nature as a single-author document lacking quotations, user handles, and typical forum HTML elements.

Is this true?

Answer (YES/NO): YES